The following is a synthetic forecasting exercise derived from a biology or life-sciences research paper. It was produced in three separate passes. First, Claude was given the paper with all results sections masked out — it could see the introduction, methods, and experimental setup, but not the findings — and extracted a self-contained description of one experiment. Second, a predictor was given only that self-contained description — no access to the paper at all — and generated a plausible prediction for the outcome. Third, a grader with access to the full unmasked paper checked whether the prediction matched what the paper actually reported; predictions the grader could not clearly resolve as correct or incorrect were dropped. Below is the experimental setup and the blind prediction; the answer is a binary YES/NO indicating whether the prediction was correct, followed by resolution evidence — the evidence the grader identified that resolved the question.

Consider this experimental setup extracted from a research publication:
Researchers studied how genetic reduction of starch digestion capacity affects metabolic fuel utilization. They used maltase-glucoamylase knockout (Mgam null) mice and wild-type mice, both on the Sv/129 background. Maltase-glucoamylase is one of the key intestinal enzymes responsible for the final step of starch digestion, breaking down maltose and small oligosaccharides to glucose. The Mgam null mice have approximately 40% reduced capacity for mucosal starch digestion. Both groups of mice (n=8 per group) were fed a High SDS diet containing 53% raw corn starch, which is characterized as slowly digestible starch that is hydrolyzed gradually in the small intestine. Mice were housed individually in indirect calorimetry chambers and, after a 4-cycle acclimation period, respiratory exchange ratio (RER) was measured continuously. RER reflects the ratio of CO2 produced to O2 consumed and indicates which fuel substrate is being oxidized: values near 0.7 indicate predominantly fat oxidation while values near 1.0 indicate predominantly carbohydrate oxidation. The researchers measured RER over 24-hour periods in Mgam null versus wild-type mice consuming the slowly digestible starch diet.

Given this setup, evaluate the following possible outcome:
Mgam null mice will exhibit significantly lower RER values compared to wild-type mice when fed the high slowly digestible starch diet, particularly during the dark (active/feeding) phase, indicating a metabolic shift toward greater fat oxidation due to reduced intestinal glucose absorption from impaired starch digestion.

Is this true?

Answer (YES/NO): NO